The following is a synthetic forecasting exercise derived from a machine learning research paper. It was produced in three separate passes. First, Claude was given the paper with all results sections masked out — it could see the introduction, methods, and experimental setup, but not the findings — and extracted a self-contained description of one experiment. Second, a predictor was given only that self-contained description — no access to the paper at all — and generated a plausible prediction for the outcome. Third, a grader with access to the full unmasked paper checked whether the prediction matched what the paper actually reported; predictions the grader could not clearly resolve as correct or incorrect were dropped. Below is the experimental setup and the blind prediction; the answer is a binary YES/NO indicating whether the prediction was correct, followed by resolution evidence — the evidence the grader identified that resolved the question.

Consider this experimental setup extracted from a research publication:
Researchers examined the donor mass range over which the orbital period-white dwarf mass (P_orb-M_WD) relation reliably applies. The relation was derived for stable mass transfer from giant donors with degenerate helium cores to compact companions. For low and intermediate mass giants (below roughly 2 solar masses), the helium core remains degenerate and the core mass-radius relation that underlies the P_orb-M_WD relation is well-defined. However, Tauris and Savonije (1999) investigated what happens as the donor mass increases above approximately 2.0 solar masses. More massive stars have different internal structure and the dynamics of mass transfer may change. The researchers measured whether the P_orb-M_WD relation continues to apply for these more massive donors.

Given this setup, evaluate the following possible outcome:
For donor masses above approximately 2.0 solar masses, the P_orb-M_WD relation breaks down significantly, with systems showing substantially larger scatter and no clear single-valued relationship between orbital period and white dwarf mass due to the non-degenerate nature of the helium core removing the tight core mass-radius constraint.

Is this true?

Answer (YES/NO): NO